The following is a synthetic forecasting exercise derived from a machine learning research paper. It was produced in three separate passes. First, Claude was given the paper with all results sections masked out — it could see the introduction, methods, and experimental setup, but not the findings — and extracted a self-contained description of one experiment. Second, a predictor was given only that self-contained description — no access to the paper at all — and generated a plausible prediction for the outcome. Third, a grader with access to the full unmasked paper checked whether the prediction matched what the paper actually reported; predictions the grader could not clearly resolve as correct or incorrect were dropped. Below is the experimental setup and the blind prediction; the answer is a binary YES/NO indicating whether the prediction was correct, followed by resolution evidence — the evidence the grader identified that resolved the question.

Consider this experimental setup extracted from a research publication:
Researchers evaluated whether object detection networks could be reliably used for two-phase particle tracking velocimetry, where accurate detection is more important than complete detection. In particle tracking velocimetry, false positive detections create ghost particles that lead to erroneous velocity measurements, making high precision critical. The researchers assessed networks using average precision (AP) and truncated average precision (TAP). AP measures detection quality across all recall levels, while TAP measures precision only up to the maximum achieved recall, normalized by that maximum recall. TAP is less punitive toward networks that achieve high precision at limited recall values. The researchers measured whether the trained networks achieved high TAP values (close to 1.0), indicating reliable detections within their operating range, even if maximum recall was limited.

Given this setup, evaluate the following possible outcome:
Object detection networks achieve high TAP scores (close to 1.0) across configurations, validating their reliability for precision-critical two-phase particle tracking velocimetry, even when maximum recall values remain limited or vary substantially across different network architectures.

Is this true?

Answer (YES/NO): YES